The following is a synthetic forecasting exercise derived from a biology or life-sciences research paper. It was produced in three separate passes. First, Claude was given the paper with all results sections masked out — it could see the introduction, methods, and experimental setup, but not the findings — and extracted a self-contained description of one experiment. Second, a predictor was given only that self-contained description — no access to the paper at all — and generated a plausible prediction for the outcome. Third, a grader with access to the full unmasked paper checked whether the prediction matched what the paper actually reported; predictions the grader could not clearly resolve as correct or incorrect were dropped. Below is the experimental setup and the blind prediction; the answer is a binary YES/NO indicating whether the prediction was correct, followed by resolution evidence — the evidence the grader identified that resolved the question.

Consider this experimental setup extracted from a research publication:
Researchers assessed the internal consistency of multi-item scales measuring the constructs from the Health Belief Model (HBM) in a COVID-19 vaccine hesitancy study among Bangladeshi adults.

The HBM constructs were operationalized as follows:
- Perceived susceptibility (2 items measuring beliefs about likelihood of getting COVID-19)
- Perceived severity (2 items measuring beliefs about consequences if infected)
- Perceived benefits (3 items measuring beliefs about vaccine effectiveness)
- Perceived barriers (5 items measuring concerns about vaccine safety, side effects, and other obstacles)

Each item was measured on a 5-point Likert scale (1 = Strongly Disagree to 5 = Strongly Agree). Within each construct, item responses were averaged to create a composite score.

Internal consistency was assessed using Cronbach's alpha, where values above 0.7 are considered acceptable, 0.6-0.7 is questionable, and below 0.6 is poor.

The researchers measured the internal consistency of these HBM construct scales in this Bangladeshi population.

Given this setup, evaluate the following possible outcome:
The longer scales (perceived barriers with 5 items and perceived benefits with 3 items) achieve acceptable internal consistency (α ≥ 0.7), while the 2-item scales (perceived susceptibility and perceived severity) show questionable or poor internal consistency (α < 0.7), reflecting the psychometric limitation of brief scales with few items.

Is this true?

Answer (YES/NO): YES